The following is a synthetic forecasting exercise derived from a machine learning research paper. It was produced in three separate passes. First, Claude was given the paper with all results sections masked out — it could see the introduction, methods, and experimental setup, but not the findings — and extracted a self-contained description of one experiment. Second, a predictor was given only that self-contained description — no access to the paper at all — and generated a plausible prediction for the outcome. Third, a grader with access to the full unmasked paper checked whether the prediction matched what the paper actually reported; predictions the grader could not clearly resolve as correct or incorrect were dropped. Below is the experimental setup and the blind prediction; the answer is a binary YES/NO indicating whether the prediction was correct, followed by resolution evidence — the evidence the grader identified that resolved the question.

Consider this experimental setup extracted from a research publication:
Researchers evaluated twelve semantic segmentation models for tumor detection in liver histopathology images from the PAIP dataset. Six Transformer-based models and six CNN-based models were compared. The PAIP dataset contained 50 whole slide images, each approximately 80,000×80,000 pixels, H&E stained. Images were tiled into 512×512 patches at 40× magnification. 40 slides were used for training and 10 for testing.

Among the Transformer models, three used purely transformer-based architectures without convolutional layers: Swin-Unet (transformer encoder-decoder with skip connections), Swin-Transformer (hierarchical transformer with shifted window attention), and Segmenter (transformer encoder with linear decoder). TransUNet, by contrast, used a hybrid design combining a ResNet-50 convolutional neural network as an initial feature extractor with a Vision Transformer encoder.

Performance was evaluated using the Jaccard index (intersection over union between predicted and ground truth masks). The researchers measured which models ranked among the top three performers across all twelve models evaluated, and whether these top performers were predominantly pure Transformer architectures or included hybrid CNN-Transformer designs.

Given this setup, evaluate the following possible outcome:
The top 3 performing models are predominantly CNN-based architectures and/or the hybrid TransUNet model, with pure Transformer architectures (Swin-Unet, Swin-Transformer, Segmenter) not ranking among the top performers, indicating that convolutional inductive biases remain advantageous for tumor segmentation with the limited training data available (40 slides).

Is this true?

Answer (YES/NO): NO